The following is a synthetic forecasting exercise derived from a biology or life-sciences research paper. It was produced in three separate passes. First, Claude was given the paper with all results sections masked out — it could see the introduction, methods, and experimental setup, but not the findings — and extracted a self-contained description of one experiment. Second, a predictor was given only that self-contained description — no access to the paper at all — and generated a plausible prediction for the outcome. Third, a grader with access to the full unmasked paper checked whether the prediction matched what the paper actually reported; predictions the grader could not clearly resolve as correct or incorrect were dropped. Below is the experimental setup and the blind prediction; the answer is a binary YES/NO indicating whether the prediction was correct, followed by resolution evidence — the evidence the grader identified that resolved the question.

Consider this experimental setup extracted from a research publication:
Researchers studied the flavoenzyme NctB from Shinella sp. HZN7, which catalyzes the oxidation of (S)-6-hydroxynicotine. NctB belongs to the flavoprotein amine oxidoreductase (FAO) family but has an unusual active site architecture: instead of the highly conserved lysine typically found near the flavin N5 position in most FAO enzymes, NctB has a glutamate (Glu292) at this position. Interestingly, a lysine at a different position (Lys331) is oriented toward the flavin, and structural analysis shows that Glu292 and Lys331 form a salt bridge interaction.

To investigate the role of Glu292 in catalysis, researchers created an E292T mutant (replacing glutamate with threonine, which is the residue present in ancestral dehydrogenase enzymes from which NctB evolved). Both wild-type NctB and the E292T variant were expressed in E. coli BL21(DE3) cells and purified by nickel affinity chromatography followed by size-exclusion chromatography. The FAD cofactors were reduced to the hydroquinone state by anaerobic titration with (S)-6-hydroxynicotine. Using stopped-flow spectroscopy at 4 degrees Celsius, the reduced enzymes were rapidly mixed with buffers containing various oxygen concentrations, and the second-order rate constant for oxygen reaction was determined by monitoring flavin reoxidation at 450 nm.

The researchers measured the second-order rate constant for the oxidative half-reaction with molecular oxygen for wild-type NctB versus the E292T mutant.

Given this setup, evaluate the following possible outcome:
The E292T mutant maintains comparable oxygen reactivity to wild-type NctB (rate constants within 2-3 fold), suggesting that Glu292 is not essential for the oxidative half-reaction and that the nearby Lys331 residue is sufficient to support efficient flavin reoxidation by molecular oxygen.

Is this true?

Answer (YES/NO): NO